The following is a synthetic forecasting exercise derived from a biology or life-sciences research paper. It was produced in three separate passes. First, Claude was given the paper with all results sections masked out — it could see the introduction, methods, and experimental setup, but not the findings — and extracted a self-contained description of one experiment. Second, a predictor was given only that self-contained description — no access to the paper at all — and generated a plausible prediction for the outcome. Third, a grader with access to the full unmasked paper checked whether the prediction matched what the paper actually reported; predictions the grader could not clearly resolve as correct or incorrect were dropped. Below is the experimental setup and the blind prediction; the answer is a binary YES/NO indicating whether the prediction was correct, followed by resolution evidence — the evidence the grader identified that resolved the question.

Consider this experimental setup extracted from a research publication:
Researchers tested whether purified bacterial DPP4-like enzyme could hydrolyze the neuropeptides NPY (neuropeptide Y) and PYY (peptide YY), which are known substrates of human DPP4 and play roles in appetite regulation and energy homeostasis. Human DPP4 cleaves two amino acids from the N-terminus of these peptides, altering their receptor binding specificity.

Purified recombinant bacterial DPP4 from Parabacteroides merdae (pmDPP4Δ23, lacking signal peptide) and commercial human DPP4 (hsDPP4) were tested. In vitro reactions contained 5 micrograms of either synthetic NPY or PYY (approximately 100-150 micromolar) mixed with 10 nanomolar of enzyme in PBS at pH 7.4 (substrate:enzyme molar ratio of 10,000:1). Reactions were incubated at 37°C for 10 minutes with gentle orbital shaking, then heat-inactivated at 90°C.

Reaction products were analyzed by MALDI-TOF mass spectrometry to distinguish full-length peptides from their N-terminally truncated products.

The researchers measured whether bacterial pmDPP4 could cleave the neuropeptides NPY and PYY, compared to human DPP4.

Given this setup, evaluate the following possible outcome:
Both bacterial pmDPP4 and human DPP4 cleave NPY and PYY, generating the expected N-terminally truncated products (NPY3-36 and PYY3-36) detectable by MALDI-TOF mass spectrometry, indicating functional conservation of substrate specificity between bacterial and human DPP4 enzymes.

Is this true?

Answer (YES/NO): YES